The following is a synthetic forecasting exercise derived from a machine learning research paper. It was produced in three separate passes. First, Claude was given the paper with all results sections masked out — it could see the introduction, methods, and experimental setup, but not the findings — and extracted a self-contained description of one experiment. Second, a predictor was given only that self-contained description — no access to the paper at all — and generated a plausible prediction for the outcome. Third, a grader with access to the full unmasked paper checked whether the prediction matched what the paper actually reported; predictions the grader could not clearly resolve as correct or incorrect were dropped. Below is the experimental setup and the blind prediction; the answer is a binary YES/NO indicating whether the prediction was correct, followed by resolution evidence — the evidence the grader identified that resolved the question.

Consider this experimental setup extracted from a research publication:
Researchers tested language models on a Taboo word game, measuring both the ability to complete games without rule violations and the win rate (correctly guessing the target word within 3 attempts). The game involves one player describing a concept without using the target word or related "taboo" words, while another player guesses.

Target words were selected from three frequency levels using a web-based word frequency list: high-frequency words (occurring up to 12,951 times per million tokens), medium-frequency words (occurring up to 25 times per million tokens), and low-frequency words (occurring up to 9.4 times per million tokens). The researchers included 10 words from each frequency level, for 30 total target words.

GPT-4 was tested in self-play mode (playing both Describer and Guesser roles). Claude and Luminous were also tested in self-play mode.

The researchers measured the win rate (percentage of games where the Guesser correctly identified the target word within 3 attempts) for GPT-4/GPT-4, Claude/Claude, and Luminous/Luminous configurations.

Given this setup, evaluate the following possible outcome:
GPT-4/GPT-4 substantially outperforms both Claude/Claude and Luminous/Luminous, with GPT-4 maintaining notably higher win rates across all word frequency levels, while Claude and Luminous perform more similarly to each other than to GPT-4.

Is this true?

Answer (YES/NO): NO